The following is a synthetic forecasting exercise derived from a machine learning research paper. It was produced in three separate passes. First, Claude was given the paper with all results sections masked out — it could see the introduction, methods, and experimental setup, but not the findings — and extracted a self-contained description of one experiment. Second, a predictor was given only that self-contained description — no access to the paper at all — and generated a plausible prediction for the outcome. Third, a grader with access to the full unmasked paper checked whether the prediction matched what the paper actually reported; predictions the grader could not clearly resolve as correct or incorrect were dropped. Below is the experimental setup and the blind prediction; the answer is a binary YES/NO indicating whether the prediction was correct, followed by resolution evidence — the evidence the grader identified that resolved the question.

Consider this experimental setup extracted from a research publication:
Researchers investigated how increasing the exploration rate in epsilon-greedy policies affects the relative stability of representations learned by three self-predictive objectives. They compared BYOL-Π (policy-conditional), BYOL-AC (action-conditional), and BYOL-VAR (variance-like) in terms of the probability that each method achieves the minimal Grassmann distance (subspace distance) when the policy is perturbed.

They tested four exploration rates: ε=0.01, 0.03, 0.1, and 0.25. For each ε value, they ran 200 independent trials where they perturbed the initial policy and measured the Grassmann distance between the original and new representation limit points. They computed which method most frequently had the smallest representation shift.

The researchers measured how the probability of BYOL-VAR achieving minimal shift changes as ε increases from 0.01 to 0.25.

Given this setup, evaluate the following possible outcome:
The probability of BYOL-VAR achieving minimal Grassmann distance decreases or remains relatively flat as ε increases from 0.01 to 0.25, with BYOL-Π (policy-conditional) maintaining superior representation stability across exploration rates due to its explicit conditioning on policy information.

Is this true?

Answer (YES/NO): NO